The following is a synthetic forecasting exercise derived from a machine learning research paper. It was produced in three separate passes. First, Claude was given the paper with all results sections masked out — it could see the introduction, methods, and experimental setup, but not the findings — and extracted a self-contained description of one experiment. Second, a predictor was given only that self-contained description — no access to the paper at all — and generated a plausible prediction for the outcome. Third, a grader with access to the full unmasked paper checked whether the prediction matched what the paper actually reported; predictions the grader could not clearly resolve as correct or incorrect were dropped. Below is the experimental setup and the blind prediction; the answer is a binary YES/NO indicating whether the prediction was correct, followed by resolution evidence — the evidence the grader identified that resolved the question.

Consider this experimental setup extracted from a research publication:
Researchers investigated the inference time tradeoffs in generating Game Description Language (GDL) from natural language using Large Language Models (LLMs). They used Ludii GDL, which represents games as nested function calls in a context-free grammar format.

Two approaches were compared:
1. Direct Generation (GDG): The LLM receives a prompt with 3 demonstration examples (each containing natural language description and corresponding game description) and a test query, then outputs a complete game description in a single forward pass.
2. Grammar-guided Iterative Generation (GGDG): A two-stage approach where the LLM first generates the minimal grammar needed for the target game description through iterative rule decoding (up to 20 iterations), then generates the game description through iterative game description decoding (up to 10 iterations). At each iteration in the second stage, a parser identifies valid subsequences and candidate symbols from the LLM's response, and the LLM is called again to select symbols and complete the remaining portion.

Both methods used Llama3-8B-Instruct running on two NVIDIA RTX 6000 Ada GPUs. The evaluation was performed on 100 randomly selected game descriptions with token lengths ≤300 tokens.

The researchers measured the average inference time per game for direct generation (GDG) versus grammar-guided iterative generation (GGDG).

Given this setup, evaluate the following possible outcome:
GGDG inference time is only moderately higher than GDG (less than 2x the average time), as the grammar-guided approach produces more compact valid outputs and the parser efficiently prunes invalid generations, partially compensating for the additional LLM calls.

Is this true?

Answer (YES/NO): NO